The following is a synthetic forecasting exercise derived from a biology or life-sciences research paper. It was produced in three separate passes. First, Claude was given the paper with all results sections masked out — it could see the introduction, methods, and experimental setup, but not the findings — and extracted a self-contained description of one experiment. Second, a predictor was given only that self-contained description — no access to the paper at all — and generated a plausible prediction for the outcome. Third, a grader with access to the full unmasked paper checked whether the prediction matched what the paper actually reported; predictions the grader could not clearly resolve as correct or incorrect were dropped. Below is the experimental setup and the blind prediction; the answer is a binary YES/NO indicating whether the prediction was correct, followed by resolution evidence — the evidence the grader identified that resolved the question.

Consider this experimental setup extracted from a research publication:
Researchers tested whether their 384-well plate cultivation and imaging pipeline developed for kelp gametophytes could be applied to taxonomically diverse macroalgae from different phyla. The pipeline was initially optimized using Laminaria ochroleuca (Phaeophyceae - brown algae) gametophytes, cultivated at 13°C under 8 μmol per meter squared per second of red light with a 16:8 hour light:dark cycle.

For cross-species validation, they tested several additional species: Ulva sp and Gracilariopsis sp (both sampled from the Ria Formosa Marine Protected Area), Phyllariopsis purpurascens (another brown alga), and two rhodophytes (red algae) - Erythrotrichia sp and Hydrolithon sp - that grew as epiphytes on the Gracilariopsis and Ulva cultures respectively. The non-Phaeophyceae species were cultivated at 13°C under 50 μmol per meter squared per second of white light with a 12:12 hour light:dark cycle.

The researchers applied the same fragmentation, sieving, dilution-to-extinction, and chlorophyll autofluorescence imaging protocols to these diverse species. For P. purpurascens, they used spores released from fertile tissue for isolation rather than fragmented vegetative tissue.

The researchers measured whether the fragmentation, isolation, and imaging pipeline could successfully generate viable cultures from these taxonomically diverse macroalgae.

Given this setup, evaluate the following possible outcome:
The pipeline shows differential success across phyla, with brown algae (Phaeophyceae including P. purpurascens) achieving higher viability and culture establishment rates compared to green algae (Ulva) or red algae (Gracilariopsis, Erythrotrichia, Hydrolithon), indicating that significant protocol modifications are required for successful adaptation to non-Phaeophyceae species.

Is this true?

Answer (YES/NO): NO